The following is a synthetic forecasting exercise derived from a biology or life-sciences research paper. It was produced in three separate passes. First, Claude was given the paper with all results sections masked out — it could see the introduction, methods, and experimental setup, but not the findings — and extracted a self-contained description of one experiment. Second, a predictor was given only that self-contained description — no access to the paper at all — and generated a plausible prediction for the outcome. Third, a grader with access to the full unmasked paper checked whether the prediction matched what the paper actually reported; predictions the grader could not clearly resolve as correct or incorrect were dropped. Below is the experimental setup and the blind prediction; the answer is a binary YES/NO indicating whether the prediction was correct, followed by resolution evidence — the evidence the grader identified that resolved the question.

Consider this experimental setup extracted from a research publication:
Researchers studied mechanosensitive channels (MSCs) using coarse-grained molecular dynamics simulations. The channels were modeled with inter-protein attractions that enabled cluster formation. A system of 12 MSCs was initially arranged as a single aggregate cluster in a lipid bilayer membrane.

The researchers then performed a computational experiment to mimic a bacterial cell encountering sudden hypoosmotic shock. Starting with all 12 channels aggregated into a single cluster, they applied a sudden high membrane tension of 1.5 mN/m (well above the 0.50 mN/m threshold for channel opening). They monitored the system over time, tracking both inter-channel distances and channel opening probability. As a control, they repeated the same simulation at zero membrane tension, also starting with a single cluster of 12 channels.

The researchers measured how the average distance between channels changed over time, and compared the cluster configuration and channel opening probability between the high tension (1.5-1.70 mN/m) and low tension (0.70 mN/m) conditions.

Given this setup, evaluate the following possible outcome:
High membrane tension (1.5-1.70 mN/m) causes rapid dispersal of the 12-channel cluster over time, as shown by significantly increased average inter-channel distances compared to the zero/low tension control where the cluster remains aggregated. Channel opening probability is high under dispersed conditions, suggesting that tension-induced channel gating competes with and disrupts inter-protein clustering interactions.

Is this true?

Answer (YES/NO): YES